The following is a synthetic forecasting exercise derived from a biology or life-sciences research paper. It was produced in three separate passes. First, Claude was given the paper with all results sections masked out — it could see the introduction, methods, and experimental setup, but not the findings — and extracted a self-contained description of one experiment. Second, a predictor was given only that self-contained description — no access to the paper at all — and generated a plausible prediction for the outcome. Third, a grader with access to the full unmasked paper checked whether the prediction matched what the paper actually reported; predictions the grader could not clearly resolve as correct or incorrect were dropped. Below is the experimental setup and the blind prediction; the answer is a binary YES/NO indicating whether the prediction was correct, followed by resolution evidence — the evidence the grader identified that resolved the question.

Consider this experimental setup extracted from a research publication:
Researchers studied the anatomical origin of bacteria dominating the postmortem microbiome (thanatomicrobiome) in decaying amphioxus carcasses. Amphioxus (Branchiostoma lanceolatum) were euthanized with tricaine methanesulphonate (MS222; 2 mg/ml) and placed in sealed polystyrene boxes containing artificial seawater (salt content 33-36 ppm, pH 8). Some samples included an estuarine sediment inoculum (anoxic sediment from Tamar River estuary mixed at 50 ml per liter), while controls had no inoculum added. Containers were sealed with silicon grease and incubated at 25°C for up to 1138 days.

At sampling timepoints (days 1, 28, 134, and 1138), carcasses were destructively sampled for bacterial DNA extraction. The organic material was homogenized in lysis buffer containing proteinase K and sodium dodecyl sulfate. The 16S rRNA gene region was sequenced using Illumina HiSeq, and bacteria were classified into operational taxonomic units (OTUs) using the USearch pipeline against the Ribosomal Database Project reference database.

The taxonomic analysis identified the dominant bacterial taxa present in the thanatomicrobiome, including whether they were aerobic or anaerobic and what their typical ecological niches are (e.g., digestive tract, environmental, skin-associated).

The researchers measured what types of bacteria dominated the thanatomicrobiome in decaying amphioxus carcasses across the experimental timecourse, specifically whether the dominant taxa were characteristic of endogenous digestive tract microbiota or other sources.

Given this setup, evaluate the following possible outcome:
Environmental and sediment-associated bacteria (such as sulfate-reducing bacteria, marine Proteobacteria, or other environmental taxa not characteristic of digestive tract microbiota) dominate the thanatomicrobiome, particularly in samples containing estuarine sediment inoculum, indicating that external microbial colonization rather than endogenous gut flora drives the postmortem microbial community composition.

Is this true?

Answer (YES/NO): NO